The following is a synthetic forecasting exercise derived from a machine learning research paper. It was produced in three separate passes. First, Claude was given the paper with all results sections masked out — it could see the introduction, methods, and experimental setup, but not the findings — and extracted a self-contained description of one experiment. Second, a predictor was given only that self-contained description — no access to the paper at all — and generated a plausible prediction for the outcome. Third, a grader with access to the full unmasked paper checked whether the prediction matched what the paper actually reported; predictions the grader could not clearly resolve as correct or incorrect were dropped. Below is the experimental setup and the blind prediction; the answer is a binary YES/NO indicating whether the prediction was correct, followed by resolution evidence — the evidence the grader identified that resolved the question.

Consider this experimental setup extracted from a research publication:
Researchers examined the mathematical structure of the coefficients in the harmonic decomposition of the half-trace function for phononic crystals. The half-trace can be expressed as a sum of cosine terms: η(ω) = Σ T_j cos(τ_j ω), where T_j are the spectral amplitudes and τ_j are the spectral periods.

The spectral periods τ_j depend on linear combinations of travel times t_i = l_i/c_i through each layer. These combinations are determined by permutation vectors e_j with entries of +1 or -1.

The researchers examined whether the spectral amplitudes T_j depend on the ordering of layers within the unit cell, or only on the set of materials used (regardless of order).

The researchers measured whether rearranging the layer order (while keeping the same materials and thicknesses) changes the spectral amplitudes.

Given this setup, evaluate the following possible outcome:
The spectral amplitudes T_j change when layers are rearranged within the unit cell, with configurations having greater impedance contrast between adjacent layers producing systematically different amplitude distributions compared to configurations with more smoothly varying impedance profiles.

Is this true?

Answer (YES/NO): NO